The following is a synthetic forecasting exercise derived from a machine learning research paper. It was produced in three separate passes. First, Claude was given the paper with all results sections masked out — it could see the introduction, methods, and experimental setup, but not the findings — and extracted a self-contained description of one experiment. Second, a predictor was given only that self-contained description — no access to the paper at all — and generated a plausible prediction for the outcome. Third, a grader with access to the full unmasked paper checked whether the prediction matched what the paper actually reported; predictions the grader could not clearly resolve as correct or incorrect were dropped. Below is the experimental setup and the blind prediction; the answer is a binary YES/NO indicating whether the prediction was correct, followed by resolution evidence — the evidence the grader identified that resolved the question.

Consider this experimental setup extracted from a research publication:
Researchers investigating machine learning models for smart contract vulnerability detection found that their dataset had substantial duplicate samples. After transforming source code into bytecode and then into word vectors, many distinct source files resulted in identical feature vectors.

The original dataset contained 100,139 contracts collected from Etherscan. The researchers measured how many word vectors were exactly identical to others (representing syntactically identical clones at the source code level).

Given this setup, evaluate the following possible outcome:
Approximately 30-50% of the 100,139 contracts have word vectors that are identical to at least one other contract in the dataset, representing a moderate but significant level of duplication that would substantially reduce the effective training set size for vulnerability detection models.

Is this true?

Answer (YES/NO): NO